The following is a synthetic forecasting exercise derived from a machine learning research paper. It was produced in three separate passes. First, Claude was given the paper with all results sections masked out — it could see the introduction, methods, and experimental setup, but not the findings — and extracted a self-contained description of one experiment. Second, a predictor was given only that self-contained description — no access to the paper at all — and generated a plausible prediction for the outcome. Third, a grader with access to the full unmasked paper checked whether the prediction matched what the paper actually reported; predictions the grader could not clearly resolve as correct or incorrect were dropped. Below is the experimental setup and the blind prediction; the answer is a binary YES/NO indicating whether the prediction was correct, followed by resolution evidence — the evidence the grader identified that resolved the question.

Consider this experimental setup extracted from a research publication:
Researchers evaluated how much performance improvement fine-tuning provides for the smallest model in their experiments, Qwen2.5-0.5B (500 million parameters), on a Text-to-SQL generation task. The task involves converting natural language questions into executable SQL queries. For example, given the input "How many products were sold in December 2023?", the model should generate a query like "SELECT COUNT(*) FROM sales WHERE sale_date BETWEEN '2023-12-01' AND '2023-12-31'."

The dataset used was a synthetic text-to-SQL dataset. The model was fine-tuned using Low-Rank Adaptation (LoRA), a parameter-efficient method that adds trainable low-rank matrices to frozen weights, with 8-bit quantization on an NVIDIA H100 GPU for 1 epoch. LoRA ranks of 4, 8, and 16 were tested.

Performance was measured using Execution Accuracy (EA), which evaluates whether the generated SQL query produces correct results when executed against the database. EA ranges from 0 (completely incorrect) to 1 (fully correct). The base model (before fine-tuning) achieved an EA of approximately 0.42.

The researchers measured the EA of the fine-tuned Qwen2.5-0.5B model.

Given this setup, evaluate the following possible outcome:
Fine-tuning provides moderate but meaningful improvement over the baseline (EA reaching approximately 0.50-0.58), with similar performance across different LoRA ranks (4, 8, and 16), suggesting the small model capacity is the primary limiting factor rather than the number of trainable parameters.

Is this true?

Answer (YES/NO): NO